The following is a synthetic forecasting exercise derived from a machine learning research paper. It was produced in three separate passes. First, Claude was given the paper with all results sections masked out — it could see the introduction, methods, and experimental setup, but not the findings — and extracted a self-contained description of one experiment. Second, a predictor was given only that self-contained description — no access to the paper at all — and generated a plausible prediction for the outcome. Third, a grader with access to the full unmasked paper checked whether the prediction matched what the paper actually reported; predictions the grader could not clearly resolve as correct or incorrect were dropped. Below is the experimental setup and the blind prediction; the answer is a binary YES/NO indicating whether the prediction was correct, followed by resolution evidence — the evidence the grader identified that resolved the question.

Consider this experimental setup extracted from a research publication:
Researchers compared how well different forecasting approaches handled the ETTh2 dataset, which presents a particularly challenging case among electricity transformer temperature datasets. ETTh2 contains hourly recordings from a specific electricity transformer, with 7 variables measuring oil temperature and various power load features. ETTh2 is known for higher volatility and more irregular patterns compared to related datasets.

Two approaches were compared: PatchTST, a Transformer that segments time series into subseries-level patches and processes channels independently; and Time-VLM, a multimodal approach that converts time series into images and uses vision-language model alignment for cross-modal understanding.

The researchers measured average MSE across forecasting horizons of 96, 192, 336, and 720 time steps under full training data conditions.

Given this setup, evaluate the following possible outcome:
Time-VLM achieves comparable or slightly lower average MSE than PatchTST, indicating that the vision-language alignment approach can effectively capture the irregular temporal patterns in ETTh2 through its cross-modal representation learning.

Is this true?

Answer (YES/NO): NO